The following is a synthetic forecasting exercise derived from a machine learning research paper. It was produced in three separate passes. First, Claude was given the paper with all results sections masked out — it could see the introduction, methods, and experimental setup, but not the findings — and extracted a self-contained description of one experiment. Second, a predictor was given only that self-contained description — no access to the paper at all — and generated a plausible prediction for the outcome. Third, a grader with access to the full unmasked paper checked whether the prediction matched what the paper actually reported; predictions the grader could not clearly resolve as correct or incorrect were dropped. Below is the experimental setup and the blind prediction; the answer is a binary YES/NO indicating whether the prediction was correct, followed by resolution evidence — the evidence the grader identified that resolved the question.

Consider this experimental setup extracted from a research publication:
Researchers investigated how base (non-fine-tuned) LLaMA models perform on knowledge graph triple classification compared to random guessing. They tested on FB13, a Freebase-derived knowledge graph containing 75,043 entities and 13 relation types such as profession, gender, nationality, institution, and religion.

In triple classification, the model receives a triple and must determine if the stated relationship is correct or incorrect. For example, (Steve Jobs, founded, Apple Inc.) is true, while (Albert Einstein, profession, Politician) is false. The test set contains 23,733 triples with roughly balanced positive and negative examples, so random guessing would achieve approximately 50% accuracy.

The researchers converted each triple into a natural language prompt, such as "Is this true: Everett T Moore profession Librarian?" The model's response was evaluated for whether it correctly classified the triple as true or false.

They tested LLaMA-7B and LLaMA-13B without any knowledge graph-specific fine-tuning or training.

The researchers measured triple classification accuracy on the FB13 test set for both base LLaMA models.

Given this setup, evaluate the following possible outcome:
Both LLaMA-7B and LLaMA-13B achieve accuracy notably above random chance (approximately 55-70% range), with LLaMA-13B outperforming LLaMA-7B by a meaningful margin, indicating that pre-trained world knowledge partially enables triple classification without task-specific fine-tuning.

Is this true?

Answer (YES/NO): NO